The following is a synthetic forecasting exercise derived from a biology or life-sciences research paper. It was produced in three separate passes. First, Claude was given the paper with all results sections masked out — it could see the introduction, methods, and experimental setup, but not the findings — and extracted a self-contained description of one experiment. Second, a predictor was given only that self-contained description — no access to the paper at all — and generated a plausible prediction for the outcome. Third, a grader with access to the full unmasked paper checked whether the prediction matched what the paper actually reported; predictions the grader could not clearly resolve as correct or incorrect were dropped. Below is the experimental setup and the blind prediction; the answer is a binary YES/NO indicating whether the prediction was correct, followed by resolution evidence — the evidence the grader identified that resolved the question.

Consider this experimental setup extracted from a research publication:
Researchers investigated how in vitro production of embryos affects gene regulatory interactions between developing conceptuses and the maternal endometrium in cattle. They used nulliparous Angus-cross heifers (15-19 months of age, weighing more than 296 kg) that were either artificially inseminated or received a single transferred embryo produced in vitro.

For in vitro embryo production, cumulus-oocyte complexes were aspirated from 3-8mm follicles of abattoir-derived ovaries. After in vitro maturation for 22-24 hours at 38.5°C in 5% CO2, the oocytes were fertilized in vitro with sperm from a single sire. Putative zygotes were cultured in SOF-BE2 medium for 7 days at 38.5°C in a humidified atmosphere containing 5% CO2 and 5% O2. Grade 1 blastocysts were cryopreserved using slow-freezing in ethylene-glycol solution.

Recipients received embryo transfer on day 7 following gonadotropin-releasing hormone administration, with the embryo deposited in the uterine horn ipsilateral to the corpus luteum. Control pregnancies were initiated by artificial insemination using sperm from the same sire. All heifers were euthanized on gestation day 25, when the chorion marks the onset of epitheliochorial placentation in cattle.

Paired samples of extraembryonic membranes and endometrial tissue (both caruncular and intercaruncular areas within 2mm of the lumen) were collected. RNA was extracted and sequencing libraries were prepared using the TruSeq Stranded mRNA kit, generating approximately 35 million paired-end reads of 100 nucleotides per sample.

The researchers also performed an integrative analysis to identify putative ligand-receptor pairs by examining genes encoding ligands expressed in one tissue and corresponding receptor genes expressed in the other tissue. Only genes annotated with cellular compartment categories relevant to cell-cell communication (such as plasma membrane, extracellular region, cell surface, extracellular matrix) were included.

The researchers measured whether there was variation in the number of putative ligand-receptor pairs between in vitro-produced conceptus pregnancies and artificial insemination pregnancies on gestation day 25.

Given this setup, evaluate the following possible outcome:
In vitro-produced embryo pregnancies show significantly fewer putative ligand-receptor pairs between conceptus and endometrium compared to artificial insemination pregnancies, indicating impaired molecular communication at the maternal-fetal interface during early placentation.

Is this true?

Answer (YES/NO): NO